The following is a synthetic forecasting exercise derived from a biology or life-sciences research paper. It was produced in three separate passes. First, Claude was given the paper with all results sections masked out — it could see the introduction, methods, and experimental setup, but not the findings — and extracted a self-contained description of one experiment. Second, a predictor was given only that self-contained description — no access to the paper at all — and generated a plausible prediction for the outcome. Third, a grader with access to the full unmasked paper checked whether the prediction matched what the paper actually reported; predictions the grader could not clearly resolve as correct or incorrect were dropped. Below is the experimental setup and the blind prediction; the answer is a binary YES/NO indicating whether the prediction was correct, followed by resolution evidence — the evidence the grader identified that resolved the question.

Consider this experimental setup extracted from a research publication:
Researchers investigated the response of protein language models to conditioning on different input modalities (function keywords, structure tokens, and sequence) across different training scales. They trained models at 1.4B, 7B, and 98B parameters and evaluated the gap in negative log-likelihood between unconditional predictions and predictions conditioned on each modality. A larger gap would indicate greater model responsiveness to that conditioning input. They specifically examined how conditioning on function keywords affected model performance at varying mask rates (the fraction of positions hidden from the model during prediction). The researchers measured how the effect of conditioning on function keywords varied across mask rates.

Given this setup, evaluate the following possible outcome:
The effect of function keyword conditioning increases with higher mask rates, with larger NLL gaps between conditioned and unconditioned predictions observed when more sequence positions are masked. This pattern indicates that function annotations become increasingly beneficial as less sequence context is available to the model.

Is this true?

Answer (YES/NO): YES